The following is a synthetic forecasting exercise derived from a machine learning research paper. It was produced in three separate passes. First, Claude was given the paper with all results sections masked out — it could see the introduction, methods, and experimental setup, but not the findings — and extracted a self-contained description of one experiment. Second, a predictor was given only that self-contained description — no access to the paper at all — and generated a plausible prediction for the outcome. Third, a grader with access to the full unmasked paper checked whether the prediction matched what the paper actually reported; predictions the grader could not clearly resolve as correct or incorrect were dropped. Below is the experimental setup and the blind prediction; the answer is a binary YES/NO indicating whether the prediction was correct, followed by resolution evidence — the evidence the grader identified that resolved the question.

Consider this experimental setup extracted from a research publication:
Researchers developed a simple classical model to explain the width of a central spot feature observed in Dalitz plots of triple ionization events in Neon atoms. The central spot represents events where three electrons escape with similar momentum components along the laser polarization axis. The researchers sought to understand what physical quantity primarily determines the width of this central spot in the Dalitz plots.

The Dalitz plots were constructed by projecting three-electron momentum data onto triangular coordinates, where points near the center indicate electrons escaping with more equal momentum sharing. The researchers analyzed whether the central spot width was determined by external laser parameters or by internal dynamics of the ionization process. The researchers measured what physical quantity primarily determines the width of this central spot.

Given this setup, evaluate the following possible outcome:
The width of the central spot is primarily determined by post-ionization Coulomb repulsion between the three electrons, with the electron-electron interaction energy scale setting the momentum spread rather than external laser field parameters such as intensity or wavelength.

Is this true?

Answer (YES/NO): NO